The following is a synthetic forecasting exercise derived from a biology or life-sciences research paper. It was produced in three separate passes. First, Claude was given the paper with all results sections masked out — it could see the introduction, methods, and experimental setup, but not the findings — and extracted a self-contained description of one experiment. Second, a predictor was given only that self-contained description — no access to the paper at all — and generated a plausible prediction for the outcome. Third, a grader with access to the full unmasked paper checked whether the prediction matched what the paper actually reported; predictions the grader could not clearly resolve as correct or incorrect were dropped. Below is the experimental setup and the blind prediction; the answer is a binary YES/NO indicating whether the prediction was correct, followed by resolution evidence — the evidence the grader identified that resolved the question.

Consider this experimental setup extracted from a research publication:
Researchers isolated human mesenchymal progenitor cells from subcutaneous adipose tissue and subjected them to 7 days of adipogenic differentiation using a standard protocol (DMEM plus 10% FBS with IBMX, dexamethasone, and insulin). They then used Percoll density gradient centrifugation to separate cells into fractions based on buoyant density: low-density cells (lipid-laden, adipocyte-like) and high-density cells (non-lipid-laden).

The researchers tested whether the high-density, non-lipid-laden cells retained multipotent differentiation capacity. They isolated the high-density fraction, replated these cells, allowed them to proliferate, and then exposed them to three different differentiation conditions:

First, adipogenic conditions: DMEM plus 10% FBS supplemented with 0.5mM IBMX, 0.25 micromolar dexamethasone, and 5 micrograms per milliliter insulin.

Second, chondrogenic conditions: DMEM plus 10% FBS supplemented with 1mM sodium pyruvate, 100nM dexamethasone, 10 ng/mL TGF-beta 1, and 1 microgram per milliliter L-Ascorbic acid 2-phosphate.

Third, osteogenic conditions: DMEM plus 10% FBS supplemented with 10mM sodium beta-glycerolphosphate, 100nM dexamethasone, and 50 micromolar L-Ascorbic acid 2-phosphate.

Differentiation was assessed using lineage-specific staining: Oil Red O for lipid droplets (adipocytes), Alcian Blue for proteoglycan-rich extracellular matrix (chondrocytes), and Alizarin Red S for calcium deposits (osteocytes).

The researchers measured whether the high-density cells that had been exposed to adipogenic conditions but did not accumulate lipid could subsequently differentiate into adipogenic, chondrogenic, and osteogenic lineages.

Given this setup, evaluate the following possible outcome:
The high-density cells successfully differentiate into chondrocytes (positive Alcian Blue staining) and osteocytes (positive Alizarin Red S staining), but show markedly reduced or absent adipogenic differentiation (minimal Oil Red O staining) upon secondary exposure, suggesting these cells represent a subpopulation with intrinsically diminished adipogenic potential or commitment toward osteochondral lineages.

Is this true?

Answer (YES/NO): NO